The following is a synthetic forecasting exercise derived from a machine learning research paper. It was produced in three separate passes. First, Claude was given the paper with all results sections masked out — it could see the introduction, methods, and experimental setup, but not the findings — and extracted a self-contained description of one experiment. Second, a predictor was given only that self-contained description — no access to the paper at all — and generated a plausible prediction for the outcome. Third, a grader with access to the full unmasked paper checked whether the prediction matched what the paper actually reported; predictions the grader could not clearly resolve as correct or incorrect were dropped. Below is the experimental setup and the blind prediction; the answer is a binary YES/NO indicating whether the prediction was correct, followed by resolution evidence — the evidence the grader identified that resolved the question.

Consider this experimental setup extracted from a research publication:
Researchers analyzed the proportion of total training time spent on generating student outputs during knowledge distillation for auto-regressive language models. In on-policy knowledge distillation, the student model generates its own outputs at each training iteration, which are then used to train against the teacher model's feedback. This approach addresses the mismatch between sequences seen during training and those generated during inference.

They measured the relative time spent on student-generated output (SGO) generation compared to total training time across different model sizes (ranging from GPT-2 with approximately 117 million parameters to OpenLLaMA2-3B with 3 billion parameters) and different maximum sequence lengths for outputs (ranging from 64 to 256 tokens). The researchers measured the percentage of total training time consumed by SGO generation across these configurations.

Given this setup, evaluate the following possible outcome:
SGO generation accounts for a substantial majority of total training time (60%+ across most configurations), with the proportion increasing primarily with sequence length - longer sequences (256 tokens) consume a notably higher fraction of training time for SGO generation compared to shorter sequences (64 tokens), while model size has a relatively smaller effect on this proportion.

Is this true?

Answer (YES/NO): NO